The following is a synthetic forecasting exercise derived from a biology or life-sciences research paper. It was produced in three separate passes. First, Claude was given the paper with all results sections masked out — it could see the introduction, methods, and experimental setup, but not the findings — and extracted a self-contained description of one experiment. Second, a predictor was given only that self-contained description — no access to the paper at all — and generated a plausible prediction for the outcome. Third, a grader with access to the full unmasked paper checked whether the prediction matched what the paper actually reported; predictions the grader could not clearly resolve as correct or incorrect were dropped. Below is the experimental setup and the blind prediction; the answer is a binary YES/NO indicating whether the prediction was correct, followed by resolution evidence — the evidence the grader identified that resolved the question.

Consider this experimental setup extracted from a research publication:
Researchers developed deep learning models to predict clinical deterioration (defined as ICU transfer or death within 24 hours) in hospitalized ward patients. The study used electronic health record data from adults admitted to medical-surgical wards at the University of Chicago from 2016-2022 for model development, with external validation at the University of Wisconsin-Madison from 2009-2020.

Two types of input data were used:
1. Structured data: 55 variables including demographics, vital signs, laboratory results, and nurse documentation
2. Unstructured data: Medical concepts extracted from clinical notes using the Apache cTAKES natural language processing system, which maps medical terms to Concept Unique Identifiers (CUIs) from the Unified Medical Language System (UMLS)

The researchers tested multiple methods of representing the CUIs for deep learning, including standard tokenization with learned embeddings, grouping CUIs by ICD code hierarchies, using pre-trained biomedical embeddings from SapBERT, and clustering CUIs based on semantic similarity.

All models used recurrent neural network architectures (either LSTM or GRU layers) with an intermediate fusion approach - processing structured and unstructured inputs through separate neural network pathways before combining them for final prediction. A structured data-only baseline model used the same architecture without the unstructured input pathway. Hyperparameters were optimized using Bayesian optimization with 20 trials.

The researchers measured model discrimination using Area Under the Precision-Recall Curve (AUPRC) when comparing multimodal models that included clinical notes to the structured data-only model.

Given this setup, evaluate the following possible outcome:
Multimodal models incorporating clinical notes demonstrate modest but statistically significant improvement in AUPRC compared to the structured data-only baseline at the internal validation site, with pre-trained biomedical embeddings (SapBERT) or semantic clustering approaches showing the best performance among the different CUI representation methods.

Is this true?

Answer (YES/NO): NO